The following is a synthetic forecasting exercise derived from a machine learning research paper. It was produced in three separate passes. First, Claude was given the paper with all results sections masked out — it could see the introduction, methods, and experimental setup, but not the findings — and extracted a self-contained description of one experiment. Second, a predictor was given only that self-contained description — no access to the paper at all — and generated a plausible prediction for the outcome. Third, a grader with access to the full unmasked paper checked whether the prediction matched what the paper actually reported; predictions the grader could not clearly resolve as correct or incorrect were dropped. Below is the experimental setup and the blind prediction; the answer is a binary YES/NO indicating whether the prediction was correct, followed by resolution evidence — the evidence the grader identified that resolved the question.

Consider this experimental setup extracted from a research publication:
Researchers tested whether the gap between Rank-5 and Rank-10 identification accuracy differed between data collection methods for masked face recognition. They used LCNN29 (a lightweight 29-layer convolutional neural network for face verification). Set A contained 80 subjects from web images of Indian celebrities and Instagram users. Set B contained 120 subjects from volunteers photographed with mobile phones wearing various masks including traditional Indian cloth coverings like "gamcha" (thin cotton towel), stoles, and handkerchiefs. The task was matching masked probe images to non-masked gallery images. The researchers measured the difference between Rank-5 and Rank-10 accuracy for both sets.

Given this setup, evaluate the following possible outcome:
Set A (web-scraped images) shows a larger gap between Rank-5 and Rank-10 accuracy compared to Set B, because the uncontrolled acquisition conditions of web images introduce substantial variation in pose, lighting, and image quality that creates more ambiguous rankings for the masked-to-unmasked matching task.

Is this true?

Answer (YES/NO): YES